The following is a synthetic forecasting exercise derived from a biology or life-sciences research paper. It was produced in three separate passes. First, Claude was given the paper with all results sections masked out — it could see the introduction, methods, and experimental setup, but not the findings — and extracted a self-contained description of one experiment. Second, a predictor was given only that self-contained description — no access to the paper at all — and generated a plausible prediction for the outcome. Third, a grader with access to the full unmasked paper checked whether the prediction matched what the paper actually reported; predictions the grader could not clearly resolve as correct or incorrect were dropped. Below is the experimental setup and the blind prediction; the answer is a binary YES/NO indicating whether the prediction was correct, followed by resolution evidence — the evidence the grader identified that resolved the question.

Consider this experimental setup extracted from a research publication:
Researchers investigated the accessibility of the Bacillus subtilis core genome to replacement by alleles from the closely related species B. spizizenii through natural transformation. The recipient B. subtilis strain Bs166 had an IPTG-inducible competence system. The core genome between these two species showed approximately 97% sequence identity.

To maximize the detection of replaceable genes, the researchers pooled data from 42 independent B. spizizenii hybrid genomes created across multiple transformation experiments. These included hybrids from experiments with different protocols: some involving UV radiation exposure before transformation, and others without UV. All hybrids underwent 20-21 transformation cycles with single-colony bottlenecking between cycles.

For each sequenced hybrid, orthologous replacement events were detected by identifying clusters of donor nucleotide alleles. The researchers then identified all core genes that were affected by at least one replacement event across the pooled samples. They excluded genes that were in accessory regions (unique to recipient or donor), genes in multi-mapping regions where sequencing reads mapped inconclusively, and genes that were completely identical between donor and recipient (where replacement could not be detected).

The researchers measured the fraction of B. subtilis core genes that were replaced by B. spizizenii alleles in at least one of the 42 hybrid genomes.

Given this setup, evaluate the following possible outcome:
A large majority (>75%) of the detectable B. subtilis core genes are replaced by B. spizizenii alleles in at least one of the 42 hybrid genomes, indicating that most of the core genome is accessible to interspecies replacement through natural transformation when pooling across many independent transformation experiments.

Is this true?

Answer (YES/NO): YES